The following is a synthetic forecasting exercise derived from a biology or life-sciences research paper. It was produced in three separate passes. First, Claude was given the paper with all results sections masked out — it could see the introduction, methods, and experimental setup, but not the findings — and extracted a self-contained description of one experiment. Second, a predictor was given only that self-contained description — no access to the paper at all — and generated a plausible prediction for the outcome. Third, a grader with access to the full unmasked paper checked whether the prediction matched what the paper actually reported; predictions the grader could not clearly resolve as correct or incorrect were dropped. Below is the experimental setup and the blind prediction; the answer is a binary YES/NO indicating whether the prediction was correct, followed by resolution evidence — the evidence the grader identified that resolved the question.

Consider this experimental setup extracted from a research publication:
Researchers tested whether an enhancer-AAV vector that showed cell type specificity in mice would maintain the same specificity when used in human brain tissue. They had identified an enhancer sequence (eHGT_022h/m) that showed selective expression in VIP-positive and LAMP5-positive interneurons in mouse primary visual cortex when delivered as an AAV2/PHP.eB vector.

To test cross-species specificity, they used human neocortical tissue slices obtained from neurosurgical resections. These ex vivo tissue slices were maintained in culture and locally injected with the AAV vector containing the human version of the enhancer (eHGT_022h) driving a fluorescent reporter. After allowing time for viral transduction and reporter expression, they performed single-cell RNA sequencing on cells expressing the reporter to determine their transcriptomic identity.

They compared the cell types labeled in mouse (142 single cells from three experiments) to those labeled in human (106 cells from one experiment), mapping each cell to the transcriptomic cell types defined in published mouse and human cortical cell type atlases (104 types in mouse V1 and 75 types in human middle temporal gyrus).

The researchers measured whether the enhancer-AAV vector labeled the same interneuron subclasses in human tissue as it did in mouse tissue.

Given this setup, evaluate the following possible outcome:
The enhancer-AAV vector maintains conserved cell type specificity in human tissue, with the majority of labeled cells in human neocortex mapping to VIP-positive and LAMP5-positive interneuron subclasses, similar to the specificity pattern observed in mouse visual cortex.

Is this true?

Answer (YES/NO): YES